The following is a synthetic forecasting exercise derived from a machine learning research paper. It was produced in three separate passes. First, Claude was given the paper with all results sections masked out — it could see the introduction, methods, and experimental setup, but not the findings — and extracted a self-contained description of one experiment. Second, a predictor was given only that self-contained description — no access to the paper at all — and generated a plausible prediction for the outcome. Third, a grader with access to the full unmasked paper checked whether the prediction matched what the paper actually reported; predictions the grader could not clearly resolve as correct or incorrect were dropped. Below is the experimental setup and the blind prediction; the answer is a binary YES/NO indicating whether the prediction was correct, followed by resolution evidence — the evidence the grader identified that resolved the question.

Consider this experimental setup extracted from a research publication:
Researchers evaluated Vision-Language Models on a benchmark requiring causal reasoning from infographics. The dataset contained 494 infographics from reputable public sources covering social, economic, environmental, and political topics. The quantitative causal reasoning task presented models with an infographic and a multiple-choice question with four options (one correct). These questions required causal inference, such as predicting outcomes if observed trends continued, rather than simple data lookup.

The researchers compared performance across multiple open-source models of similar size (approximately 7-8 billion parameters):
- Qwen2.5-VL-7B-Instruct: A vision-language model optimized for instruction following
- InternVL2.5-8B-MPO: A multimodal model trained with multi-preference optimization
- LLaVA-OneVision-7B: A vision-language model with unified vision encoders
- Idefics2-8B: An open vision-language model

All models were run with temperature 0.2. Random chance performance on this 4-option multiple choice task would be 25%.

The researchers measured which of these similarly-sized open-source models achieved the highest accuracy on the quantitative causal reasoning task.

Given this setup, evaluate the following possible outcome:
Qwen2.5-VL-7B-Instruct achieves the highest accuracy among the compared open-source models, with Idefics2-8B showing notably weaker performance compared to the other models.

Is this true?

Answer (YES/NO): YES